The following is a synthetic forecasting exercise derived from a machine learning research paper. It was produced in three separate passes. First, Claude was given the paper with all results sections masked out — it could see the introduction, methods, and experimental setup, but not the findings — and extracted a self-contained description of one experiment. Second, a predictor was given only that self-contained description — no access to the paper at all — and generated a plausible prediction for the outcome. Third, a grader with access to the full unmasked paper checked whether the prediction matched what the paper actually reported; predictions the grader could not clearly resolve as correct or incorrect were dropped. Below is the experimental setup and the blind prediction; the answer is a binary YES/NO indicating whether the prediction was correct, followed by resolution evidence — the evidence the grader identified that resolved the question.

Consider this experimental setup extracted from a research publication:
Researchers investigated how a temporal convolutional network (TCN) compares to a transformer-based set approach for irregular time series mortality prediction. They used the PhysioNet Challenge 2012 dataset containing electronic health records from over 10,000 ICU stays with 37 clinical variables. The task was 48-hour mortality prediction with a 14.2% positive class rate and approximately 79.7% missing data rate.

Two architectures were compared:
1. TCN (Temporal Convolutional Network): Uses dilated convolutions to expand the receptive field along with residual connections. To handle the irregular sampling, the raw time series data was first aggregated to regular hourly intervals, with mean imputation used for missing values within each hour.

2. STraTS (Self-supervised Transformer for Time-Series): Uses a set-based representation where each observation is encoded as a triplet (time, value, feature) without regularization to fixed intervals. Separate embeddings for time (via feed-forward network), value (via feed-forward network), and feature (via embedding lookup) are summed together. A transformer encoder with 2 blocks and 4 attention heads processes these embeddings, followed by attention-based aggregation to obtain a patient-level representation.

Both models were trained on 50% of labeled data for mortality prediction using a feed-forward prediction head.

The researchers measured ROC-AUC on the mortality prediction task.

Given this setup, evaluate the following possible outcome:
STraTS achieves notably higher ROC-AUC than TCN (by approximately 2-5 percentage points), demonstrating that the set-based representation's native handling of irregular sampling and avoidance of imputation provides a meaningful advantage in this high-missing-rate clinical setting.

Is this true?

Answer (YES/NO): NO